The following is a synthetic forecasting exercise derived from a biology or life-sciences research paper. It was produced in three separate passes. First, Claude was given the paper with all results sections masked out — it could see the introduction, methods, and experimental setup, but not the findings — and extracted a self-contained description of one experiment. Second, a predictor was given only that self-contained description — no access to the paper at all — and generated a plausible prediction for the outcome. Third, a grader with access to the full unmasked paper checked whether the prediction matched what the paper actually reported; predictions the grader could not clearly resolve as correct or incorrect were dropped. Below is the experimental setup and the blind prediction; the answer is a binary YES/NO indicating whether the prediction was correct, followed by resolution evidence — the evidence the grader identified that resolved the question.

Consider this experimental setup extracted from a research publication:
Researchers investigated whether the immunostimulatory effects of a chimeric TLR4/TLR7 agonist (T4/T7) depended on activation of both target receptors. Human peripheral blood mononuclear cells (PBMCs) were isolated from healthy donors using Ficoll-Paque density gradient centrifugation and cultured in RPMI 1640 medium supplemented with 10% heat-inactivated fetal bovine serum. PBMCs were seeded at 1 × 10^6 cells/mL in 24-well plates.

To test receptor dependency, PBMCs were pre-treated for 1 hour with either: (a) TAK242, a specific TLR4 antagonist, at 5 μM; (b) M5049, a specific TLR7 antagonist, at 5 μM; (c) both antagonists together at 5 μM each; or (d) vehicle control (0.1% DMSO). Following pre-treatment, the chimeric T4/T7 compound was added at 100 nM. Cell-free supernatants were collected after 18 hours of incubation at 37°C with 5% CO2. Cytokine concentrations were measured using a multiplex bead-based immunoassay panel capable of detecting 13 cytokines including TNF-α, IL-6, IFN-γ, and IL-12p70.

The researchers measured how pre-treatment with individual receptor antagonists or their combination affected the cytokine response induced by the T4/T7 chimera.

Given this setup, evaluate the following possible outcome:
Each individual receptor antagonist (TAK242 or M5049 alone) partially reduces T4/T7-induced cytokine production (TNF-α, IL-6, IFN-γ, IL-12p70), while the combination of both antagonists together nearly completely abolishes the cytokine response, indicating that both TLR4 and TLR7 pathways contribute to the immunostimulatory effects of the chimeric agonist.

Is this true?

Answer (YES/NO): YES